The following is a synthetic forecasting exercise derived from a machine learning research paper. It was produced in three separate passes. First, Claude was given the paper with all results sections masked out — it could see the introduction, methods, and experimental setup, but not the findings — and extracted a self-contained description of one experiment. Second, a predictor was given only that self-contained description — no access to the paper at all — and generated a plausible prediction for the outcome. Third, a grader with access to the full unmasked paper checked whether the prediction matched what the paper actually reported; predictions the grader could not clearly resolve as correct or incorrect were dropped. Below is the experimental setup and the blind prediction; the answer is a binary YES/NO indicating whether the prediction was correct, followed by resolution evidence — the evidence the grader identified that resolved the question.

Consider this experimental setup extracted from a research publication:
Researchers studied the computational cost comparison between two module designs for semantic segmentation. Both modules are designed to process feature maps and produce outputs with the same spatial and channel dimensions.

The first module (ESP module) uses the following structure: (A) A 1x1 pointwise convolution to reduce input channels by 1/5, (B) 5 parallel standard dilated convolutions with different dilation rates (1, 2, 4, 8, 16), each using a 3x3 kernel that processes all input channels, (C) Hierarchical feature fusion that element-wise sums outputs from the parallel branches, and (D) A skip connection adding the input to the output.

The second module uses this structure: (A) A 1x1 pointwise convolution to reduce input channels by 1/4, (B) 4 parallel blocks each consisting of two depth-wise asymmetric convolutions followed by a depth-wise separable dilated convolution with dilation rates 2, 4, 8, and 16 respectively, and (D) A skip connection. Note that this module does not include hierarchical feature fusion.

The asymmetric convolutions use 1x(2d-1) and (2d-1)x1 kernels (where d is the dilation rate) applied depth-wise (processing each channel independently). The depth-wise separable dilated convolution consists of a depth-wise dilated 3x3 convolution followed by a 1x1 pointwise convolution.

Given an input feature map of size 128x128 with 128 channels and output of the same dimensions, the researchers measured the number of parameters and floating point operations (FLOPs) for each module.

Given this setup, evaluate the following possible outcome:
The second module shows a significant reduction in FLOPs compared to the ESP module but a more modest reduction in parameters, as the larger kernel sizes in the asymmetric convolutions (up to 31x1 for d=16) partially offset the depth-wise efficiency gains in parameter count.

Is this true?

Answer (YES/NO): NO